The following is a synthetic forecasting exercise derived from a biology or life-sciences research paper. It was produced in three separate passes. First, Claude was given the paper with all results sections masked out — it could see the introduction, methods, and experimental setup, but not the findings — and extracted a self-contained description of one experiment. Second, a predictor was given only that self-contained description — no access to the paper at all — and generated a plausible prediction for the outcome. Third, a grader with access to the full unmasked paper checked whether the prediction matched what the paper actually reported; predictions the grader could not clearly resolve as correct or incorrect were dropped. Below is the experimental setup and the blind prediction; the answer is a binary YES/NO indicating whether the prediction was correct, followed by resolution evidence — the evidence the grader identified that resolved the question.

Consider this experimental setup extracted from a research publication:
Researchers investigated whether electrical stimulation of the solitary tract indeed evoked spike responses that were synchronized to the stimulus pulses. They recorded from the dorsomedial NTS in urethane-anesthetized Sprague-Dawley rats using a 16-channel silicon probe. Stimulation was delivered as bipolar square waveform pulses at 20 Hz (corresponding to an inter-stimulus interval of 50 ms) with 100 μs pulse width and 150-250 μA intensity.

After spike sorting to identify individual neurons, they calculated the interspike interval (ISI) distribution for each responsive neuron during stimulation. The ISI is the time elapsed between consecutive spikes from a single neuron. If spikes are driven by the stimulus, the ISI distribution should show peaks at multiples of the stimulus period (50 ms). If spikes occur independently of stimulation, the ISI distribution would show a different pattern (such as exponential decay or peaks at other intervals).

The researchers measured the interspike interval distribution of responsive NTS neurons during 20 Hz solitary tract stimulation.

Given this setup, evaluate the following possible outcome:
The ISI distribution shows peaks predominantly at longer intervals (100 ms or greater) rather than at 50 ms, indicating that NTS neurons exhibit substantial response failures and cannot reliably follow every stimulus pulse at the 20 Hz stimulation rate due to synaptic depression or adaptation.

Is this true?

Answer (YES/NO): NO